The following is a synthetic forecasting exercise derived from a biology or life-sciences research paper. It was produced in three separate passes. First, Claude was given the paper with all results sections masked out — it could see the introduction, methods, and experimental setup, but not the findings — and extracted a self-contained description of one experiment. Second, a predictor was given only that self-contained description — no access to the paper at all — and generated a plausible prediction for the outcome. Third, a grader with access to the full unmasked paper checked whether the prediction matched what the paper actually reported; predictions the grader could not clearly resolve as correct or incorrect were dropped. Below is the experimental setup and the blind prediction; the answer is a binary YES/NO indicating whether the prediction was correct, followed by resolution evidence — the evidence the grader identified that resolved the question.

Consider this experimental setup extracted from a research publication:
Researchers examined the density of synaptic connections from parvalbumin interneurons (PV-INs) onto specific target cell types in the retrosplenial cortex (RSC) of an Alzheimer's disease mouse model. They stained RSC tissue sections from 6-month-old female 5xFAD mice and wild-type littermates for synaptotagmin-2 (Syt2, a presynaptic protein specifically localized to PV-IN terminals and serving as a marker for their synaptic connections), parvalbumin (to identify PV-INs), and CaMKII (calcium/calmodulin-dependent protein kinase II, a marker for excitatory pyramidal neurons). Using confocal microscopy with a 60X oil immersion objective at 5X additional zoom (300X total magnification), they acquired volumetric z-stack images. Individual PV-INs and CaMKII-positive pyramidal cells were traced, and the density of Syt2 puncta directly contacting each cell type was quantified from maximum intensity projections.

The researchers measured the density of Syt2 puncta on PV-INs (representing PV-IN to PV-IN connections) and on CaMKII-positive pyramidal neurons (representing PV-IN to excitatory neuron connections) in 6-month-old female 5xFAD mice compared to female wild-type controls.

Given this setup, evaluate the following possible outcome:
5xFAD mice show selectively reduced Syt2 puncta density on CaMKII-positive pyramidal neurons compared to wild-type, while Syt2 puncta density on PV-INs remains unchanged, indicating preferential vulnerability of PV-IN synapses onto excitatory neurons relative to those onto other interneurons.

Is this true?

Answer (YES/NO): NO